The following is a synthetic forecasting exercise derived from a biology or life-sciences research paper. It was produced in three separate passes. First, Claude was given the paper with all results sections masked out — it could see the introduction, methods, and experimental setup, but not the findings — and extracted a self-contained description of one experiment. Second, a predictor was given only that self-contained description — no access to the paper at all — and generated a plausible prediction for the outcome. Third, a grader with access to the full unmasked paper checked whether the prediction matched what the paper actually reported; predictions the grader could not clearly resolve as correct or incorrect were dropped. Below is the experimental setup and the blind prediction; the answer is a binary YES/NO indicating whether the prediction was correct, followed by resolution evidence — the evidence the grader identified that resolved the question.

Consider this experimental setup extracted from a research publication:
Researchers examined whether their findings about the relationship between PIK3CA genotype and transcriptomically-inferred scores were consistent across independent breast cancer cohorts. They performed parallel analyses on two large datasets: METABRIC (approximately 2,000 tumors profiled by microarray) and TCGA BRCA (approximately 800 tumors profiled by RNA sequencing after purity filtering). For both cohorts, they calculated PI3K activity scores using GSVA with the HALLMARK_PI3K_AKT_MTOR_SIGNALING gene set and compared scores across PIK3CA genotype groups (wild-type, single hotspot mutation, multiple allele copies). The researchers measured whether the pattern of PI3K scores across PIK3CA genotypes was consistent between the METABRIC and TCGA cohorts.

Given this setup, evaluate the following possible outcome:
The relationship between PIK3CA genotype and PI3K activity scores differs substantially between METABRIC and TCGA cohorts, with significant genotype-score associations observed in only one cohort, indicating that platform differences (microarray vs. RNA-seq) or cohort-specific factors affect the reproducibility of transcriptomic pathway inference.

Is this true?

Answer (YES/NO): NO